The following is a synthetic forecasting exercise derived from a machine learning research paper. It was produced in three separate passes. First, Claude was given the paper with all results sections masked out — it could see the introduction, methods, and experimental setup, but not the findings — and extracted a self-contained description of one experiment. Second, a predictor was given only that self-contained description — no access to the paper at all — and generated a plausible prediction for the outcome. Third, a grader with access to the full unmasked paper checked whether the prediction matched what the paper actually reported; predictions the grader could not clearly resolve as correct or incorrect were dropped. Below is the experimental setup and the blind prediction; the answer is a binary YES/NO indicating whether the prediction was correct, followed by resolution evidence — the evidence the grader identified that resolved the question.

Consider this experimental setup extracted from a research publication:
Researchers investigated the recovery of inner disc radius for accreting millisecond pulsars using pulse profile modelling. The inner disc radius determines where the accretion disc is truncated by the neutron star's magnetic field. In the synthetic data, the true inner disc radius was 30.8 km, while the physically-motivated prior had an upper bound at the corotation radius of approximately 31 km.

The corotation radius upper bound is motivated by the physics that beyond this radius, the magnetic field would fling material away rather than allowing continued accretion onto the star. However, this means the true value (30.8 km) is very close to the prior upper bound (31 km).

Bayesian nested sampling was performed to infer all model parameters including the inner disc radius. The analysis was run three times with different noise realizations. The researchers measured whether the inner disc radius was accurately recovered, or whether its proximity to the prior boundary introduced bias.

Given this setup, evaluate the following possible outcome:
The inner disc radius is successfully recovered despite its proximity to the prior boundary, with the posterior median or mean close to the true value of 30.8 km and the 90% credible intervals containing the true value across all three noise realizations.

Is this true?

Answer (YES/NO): NO